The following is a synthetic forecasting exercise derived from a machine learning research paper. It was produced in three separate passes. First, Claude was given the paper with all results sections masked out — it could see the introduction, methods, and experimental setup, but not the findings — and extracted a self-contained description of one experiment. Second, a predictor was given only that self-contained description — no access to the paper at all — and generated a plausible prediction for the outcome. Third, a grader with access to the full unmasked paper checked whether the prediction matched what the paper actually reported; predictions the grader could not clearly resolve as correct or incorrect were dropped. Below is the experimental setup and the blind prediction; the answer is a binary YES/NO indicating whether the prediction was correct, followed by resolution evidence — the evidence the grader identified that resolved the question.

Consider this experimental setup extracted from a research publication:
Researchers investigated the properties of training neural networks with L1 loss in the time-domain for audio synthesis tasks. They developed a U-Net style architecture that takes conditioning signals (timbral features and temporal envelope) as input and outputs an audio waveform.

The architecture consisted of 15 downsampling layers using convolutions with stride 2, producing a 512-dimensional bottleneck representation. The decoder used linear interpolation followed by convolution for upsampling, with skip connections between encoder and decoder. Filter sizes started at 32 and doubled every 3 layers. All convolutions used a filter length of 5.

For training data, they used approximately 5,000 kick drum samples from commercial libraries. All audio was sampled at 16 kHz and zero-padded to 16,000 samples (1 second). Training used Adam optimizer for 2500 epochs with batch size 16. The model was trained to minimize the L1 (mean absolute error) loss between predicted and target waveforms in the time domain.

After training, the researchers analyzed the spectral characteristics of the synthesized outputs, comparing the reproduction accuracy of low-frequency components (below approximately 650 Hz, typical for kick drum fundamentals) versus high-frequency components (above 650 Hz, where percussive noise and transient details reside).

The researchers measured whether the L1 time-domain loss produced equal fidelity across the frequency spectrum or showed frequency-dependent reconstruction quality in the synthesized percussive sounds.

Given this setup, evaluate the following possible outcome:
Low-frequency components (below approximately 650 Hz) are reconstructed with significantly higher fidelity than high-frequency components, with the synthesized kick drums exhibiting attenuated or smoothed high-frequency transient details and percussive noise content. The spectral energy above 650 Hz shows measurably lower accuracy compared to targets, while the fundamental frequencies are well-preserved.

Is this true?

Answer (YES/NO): YES